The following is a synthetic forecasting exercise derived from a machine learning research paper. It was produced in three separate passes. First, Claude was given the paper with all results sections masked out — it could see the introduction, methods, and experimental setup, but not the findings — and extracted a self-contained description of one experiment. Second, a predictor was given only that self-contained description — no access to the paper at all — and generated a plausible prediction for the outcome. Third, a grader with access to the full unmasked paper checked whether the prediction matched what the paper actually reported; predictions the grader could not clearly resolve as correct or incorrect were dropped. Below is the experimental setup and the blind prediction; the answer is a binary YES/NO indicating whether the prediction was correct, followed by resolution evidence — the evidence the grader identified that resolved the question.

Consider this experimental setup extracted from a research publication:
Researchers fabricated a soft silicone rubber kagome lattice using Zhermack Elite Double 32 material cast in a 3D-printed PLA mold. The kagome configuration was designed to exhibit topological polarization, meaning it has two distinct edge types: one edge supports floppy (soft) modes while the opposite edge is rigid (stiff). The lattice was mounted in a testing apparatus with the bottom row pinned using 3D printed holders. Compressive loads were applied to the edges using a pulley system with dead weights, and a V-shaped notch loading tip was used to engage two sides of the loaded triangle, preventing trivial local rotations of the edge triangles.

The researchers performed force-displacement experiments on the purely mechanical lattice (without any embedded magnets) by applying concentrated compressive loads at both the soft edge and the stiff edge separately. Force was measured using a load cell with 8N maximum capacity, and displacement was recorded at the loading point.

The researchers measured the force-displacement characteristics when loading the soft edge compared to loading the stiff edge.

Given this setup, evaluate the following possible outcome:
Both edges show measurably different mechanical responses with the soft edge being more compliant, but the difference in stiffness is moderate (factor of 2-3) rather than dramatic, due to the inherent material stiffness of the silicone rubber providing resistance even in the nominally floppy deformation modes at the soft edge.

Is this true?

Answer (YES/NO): NO